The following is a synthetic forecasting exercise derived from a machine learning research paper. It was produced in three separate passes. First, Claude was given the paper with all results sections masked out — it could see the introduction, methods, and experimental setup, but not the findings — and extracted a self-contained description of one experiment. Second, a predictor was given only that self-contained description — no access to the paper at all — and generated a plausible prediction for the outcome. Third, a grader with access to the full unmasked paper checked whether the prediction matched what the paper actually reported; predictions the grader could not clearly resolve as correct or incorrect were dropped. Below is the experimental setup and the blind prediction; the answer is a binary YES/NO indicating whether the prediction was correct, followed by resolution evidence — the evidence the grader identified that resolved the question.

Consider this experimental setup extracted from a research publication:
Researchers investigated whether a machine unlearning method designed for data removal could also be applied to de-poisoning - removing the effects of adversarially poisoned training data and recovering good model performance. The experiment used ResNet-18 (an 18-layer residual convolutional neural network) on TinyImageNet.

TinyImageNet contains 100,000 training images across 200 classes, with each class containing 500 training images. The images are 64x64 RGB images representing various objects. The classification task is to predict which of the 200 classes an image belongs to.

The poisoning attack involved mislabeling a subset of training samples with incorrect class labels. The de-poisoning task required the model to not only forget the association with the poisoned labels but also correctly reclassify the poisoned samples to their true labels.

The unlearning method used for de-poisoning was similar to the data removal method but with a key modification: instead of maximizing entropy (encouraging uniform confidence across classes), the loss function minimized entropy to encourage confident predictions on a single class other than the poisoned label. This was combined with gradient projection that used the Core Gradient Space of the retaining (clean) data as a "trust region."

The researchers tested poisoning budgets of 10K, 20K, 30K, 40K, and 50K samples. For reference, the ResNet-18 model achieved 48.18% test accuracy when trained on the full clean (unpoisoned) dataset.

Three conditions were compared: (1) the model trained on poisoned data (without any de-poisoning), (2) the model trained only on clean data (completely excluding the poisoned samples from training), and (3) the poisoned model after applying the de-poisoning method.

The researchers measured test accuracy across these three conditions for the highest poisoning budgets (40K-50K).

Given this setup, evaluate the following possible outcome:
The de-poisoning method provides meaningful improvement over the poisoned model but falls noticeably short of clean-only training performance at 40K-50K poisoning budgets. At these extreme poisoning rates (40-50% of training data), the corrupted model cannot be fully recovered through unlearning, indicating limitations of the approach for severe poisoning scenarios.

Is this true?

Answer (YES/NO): NO